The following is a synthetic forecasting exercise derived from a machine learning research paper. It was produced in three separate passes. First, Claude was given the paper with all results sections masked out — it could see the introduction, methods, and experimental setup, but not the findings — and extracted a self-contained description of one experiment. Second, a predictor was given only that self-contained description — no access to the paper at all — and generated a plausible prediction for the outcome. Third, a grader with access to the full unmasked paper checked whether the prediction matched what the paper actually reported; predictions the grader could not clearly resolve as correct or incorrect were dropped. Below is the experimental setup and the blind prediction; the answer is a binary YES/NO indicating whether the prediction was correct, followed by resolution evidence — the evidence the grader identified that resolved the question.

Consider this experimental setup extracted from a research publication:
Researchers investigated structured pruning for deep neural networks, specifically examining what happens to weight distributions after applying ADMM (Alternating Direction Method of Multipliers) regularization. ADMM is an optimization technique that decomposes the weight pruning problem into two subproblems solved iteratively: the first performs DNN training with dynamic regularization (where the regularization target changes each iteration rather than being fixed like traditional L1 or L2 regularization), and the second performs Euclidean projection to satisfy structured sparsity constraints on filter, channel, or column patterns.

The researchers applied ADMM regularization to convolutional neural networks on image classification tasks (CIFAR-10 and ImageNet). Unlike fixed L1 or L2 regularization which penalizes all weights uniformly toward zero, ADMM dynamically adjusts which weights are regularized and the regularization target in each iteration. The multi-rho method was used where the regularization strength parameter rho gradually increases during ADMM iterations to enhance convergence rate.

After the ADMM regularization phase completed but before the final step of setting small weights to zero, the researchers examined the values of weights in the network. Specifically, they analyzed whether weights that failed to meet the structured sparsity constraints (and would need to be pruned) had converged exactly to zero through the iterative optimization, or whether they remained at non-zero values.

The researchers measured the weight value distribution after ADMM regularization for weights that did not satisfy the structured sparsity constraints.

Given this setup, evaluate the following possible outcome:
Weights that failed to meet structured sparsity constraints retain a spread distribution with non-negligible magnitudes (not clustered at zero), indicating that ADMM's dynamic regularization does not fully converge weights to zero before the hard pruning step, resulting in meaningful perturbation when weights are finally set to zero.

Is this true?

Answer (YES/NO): NO